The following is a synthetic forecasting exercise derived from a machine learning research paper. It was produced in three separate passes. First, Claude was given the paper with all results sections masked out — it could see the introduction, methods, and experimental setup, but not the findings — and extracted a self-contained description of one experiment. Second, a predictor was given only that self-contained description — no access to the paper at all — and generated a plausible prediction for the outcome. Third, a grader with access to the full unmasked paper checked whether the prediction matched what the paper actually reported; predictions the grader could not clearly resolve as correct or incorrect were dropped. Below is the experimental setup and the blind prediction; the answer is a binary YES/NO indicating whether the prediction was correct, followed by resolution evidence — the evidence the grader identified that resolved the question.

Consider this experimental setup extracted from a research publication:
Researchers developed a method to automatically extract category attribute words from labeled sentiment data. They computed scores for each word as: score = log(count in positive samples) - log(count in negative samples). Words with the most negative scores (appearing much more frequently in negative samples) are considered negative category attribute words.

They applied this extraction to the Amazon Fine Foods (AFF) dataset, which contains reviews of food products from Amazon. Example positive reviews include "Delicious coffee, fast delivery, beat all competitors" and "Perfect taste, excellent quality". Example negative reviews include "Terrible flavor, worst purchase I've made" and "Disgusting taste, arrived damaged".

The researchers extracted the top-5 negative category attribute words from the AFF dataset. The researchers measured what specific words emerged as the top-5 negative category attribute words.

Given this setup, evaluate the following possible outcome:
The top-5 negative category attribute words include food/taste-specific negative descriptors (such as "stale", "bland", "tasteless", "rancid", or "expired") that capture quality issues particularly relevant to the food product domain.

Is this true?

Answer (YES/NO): NO